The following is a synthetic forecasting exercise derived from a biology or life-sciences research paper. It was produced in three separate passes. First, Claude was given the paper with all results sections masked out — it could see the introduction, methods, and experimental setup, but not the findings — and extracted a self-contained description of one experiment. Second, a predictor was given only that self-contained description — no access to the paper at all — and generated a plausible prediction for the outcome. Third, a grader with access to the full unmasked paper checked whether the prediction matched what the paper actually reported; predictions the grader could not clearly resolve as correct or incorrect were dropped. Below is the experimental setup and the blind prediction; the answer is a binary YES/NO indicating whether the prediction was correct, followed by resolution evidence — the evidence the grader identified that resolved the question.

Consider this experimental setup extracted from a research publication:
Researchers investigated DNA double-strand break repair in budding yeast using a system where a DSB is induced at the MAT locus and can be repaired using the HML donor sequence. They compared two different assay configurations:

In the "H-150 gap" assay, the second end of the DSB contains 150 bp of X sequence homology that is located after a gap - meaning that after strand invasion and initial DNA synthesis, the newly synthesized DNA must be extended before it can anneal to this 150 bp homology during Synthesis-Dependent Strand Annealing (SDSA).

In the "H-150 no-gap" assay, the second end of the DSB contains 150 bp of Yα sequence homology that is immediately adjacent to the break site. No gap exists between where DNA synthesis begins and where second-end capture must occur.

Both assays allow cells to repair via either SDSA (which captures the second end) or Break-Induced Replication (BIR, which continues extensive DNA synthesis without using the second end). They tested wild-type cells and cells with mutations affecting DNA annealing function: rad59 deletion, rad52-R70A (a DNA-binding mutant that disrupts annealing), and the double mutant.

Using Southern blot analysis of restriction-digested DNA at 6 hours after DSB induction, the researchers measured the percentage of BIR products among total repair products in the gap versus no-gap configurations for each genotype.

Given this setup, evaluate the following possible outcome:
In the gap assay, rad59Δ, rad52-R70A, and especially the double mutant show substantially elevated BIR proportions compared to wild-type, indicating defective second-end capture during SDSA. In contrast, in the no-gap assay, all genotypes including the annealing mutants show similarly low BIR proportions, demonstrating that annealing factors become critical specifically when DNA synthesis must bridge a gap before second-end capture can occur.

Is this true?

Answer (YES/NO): NO